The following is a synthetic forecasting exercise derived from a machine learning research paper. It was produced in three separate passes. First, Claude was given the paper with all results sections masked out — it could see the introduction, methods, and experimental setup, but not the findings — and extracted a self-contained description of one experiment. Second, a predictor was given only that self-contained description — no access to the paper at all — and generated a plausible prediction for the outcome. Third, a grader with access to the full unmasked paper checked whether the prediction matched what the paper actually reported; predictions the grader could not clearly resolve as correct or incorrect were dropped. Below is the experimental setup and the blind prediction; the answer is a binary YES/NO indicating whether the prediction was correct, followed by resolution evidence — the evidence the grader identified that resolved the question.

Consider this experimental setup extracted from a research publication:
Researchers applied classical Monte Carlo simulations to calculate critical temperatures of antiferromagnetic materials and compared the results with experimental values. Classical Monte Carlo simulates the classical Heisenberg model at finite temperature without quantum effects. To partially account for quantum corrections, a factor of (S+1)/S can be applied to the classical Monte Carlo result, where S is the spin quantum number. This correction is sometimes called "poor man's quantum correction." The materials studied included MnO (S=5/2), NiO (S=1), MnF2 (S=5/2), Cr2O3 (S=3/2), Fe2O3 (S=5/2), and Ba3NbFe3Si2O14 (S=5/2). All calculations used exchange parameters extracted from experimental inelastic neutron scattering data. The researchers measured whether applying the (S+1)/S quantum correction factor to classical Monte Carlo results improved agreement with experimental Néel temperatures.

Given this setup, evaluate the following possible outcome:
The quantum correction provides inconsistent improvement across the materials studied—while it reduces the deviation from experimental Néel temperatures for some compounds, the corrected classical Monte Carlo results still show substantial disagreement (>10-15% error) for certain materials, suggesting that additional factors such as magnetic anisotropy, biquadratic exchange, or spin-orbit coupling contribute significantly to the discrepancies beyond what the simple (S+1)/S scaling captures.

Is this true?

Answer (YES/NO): NO